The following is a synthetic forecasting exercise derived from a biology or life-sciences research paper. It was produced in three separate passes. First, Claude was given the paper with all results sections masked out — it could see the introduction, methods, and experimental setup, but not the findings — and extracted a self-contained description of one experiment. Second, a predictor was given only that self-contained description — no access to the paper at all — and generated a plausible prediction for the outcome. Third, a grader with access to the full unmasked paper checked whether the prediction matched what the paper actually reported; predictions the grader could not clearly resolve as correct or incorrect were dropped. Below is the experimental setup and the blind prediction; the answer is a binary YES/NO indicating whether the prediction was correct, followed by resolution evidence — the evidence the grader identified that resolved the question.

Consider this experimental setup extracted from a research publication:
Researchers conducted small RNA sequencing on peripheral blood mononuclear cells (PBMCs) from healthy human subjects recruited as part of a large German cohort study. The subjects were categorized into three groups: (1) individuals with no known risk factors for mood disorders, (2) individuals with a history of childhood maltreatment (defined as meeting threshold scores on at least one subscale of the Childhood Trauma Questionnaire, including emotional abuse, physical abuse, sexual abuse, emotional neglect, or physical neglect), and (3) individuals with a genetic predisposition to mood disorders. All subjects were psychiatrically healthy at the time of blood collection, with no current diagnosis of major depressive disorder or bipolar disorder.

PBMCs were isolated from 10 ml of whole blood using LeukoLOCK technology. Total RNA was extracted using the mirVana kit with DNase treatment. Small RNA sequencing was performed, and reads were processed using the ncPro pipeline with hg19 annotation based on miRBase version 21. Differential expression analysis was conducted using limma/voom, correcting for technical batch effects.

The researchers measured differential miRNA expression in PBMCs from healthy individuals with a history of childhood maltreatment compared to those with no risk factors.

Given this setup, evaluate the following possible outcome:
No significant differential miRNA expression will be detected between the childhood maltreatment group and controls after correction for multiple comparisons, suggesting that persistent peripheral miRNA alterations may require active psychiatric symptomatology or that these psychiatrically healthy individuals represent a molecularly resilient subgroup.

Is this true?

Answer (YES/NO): NO